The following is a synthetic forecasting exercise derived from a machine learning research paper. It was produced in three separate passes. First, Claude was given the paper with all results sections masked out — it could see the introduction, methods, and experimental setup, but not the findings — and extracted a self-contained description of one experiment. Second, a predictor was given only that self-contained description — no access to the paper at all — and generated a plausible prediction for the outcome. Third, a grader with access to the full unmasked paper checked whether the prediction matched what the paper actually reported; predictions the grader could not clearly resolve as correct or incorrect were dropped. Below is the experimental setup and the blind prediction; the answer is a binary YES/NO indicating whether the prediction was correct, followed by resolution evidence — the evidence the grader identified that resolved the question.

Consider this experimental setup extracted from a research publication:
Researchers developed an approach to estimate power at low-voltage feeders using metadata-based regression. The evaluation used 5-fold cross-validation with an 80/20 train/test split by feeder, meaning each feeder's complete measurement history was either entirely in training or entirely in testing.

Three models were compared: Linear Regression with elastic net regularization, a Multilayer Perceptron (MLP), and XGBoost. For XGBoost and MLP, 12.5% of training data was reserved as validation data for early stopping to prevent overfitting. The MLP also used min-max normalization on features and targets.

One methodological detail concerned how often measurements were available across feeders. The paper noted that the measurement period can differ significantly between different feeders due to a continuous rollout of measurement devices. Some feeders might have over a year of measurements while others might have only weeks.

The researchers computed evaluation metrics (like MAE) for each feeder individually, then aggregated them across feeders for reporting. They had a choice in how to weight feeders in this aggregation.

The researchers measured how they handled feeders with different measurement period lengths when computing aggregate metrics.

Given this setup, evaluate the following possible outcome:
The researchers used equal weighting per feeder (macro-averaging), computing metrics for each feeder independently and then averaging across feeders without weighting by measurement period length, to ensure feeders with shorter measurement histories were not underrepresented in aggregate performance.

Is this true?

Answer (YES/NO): YES